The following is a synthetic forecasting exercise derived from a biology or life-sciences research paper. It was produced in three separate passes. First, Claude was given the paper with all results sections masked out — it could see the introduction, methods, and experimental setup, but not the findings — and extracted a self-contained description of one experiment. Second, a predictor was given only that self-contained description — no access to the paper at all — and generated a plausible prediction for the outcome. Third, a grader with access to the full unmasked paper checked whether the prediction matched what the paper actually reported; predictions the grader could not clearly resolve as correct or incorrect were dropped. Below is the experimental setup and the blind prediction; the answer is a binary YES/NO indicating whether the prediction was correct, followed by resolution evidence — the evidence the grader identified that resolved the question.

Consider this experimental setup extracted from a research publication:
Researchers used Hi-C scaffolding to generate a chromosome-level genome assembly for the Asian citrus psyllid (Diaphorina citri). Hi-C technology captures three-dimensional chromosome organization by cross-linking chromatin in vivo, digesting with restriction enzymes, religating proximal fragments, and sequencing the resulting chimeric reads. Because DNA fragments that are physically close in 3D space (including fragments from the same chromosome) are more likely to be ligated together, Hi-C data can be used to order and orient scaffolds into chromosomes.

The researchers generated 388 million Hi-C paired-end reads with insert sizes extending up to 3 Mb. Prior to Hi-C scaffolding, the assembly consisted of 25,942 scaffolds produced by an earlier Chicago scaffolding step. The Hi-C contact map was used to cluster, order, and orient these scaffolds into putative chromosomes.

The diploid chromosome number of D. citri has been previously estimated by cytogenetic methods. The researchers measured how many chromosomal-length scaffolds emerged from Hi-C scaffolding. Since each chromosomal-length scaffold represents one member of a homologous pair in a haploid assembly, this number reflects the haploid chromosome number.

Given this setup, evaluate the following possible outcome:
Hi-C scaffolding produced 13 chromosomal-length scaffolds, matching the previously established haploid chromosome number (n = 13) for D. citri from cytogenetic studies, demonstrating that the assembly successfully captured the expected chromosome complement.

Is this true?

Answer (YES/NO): YES